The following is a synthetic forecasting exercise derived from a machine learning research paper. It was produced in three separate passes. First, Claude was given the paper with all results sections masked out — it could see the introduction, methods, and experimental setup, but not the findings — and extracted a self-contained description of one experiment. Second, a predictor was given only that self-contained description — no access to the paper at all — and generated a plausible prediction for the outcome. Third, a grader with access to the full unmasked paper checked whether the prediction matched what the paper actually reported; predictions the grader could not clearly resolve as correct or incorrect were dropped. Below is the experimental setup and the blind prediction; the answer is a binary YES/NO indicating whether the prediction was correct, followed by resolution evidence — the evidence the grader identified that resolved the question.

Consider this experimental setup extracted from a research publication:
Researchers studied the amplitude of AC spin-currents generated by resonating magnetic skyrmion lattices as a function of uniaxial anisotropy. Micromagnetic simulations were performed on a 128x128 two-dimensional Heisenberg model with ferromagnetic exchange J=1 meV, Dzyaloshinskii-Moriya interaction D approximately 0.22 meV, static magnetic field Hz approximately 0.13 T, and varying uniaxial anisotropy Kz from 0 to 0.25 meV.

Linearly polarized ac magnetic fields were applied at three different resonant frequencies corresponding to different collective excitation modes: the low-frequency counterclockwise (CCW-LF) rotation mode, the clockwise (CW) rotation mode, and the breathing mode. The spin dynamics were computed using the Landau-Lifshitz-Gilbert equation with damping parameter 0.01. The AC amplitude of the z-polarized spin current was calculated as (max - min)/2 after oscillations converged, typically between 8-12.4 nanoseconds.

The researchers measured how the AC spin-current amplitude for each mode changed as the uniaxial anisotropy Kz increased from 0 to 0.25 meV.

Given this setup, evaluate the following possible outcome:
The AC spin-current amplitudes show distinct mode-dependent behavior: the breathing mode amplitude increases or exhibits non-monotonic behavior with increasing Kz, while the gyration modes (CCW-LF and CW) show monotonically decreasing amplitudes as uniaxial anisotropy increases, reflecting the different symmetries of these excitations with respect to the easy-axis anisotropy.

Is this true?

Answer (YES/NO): NO